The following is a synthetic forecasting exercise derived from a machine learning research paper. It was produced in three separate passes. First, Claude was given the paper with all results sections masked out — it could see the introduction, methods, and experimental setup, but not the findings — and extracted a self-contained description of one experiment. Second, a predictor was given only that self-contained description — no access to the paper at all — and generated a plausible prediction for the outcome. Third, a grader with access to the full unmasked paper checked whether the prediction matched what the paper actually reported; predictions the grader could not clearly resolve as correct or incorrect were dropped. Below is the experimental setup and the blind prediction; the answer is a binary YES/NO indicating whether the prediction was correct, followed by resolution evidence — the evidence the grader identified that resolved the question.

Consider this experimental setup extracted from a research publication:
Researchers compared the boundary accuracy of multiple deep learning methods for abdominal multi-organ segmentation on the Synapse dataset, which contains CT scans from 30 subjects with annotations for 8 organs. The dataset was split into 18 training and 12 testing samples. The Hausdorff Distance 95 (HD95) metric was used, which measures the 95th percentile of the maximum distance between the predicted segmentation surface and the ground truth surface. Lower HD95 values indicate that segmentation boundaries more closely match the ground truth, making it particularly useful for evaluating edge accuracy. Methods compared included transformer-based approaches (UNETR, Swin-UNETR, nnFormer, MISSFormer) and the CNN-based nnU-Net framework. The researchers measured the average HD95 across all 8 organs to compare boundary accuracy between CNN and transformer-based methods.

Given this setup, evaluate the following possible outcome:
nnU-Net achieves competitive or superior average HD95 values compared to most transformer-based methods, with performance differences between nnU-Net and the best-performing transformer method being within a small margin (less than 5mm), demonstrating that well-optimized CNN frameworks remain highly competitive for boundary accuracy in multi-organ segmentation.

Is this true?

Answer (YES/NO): YES